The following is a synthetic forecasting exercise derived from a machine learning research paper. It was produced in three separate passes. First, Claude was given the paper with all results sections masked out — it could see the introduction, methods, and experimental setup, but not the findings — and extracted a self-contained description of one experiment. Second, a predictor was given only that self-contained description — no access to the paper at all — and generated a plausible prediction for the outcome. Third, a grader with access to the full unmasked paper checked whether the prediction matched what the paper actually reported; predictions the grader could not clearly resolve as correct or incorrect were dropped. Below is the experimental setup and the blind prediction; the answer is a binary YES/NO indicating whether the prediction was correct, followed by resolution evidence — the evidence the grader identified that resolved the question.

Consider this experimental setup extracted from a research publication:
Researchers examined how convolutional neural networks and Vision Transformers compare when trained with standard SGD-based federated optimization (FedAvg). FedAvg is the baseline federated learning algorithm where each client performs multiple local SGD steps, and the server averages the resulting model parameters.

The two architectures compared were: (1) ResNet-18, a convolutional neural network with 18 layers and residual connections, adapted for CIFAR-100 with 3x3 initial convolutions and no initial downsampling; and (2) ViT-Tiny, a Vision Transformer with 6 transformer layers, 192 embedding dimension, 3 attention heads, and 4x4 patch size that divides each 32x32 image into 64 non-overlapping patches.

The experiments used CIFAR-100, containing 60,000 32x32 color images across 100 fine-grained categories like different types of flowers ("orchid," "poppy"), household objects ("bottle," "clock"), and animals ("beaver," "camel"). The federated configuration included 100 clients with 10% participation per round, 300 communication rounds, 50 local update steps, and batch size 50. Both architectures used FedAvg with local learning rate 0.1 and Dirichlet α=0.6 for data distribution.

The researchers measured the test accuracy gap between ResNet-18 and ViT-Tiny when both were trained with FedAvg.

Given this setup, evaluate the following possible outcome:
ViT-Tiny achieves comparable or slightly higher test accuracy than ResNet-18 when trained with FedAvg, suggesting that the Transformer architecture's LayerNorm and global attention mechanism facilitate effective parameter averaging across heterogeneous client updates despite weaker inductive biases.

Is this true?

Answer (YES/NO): NO